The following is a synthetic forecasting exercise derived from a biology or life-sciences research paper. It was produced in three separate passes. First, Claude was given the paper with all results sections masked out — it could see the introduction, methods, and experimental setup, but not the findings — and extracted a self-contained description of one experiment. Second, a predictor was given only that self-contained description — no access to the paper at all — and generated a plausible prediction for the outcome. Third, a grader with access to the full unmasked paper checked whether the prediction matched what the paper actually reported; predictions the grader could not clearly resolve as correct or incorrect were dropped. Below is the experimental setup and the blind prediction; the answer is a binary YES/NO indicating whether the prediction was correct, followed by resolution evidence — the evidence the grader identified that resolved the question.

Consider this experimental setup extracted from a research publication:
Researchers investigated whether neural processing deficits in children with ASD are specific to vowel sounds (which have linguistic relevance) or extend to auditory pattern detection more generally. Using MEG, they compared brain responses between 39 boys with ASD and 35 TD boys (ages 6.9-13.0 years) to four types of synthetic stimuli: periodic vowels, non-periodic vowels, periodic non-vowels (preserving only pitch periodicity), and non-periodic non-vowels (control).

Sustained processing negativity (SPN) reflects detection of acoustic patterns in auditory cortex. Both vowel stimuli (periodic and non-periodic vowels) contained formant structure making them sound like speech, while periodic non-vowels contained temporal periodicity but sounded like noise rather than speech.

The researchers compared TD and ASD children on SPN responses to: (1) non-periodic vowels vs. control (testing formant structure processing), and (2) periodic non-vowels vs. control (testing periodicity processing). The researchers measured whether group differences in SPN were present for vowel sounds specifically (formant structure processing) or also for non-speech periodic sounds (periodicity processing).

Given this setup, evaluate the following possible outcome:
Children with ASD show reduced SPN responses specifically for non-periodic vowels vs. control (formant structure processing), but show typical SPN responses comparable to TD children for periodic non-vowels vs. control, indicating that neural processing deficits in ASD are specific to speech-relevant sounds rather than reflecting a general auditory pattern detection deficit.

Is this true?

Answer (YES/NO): YES